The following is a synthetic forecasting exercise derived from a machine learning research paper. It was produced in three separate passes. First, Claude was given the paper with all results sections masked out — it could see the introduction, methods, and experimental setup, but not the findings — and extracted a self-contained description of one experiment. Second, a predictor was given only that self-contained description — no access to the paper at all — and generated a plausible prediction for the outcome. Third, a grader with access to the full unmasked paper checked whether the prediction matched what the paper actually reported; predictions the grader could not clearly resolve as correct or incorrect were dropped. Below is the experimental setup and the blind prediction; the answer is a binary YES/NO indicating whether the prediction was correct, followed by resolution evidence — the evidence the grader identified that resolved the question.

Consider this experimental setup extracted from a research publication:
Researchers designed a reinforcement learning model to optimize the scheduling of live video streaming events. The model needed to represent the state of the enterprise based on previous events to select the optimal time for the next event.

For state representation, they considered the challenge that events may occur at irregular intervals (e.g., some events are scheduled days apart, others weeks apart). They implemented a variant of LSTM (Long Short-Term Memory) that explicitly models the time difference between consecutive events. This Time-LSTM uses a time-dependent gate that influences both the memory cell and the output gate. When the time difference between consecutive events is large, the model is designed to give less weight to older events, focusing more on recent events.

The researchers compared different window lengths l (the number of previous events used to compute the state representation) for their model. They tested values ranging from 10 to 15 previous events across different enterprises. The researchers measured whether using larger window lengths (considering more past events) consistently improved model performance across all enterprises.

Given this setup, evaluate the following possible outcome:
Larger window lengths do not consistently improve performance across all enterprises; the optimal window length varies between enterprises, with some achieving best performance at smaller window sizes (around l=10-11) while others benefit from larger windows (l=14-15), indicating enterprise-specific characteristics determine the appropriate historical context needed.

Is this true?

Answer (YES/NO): YES